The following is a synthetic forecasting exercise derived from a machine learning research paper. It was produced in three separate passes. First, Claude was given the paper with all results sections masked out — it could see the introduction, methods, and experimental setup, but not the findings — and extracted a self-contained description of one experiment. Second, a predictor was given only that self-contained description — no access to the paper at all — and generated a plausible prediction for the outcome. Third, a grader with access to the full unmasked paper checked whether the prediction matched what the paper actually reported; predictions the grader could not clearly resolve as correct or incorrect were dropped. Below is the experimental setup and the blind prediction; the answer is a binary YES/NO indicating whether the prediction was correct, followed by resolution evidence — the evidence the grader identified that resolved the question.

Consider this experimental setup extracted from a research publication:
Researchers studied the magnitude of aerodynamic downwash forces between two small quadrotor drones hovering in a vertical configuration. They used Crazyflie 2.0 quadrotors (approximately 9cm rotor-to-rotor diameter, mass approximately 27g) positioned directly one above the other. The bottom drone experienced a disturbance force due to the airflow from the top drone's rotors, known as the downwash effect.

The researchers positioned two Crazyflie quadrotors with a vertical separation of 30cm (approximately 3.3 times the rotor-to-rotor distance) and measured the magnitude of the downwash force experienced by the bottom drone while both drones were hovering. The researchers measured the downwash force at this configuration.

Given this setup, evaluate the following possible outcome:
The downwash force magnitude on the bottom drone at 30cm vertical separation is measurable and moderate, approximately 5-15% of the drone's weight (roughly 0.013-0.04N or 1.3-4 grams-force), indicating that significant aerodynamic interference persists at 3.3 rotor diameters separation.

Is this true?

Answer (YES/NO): NO